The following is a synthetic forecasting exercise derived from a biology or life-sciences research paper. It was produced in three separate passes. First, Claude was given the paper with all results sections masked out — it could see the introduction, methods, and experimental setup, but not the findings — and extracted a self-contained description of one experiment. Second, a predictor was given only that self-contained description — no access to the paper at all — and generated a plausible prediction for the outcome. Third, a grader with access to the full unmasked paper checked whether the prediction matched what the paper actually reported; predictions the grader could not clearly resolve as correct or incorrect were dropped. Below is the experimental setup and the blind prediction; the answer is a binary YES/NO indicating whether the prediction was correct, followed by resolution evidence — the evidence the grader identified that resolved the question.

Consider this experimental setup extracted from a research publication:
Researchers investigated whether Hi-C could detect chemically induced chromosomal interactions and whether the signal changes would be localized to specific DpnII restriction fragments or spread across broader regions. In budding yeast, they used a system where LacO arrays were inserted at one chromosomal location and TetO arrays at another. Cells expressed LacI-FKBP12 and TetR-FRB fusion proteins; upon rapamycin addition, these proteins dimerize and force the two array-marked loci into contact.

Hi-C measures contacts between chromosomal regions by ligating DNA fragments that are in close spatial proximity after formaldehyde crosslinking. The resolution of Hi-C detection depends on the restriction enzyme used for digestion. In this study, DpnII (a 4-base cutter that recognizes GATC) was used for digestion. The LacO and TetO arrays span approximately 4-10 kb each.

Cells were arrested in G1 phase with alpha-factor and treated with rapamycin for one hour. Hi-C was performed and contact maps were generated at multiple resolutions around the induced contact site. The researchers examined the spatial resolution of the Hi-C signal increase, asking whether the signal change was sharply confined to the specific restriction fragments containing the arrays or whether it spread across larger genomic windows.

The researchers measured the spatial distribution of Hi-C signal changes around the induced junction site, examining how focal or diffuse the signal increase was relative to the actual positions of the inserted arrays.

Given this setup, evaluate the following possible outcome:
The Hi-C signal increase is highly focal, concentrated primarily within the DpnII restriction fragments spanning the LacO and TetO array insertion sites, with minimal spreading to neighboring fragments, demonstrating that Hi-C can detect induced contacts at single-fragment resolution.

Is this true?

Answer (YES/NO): NO